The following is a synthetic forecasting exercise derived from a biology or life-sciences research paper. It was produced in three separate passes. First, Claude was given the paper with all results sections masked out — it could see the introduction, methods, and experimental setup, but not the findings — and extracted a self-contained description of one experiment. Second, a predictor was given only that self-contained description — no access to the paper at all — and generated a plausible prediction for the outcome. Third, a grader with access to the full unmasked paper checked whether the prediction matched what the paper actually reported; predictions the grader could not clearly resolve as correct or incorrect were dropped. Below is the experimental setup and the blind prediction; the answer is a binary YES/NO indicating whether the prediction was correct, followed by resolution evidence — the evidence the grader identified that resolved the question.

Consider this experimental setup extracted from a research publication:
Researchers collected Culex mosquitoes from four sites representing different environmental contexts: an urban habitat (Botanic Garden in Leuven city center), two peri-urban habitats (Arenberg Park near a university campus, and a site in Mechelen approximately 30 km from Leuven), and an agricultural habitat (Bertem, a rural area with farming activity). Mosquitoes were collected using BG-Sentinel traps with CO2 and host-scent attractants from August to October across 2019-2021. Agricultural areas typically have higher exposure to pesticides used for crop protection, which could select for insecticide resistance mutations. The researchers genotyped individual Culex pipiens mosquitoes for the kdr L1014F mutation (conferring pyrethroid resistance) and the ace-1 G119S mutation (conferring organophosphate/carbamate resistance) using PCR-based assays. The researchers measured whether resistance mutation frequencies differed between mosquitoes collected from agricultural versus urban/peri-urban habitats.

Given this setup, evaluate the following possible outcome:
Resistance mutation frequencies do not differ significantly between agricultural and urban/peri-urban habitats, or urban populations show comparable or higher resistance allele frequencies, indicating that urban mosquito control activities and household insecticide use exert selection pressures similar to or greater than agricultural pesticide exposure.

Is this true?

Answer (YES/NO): YES